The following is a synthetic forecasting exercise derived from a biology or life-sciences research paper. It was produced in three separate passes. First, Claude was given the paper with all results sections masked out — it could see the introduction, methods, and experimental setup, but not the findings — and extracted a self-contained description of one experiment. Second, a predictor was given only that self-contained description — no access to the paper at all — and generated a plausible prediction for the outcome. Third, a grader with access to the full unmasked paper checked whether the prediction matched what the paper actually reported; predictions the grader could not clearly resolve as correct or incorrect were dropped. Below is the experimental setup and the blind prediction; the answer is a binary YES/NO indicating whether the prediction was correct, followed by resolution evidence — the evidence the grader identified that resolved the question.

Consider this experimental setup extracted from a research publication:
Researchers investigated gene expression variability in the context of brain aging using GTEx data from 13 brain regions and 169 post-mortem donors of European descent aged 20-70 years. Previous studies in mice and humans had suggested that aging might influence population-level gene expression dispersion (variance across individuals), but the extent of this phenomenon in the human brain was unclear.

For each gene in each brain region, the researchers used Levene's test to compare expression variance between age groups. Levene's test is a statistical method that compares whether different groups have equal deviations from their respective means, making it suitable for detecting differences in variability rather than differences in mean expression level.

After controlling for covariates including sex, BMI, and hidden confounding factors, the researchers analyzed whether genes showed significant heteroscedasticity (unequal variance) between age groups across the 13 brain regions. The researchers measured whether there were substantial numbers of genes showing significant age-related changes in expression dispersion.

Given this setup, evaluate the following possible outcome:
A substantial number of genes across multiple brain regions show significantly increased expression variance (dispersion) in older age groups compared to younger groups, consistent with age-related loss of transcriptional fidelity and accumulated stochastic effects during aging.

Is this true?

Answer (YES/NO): NO